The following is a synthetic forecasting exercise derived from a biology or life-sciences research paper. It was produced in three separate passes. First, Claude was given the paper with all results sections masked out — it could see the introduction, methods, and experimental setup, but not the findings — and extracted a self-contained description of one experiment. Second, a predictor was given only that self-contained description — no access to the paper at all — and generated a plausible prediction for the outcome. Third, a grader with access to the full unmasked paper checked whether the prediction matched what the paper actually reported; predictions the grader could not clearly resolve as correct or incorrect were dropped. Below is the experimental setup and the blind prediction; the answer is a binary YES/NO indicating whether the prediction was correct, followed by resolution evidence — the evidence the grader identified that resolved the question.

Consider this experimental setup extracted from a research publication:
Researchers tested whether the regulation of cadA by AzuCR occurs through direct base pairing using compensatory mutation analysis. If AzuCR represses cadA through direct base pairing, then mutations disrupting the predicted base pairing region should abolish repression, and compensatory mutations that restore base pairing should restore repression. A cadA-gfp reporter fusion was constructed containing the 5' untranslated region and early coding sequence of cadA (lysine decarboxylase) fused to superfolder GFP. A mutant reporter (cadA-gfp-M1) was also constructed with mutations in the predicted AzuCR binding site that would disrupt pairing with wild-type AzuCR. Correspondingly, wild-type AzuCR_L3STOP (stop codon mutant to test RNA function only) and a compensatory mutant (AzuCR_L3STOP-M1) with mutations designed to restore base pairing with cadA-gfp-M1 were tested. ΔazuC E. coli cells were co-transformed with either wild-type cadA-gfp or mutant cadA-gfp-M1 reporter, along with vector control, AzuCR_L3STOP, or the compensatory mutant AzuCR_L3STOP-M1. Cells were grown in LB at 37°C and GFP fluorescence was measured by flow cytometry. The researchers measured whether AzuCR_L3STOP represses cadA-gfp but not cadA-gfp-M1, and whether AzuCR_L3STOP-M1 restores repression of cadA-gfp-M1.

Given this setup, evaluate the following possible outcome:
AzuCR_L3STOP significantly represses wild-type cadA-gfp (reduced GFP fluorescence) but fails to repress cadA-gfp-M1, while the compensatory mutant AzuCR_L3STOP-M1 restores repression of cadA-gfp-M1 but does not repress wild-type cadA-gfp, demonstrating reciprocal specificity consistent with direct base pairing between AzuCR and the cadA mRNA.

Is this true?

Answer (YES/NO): YES